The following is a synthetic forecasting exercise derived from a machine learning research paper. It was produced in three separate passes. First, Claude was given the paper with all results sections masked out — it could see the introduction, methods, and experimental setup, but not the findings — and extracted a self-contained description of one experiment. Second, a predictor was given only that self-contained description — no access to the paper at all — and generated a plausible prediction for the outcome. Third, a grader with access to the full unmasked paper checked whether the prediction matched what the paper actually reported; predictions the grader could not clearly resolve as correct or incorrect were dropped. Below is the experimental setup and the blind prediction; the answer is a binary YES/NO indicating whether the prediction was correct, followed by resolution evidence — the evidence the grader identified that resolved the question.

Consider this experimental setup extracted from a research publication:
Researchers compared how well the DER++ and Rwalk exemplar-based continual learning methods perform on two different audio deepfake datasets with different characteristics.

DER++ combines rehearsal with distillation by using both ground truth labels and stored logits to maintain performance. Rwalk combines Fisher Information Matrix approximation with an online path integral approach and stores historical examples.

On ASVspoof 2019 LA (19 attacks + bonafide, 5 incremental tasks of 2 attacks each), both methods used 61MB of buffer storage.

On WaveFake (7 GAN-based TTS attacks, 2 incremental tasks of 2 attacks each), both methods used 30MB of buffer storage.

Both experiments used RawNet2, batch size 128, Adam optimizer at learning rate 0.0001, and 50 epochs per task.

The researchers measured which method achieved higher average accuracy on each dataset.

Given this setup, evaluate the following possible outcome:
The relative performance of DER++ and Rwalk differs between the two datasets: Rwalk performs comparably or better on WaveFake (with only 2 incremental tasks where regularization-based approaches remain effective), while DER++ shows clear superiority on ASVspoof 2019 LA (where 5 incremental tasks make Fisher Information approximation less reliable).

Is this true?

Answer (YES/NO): YES